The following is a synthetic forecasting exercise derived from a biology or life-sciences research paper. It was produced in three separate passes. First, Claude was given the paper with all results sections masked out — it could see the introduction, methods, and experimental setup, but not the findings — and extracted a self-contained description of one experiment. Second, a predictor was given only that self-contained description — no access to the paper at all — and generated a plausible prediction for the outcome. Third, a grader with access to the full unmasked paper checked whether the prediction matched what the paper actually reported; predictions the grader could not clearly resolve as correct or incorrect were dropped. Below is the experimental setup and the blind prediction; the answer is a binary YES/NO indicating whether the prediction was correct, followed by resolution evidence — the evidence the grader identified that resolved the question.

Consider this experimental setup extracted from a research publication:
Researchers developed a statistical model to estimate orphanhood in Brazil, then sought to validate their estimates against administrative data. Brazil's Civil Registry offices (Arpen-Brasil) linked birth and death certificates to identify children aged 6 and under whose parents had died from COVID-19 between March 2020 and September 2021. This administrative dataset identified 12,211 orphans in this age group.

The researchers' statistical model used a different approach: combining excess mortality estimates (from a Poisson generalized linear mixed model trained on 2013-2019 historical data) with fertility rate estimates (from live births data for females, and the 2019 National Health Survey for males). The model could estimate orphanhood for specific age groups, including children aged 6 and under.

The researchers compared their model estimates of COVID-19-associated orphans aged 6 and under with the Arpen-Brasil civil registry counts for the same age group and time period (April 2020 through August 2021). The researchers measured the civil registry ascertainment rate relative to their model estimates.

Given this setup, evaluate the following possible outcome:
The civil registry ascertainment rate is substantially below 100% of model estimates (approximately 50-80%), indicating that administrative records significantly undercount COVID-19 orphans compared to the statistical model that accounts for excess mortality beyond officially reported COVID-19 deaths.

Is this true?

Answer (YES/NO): NO